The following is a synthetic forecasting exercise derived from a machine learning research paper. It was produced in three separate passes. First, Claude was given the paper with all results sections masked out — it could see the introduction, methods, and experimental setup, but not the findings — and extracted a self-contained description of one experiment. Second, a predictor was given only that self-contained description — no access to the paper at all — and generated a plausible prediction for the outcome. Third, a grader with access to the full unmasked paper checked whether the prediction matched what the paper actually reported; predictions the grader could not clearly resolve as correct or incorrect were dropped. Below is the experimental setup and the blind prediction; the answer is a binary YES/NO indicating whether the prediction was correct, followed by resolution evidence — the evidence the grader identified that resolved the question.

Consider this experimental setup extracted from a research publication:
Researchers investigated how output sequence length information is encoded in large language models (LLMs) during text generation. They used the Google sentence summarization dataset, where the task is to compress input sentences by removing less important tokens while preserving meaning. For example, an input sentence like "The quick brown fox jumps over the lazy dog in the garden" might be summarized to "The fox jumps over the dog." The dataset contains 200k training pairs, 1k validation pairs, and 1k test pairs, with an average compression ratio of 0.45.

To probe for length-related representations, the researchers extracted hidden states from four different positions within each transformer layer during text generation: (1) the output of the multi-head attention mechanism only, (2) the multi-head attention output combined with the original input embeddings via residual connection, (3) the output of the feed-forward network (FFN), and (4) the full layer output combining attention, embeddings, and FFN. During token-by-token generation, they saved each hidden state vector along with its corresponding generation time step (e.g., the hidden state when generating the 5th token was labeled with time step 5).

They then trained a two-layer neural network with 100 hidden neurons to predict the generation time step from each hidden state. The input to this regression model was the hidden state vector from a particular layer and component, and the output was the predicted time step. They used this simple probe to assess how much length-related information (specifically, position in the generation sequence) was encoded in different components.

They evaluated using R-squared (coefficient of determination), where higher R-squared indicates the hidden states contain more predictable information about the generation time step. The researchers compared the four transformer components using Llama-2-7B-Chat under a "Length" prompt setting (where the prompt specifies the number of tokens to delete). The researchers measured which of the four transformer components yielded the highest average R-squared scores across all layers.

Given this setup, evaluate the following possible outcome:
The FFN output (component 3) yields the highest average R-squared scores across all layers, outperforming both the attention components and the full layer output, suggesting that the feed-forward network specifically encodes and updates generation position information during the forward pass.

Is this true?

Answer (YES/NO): NO